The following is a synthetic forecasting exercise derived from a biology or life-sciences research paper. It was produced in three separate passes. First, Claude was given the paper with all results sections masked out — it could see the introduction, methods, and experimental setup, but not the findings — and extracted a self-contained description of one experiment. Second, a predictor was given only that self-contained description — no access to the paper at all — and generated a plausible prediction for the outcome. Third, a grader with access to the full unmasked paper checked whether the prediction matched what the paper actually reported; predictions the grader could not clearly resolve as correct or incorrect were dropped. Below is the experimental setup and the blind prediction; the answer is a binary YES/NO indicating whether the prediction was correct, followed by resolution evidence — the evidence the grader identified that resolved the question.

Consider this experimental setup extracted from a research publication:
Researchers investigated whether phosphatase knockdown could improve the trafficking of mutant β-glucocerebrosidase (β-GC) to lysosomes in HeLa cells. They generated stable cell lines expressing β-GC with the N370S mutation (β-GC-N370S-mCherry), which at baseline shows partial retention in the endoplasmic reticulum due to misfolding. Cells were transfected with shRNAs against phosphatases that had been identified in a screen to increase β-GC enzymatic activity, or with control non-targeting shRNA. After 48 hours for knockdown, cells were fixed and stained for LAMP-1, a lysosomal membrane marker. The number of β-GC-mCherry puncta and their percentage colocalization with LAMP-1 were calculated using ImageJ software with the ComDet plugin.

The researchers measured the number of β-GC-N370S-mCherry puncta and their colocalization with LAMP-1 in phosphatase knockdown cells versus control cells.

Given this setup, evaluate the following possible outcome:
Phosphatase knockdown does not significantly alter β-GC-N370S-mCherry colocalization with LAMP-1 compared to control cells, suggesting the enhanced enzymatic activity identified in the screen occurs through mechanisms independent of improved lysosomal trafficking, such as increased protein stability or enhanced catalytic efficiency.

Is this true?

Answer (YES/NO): NO